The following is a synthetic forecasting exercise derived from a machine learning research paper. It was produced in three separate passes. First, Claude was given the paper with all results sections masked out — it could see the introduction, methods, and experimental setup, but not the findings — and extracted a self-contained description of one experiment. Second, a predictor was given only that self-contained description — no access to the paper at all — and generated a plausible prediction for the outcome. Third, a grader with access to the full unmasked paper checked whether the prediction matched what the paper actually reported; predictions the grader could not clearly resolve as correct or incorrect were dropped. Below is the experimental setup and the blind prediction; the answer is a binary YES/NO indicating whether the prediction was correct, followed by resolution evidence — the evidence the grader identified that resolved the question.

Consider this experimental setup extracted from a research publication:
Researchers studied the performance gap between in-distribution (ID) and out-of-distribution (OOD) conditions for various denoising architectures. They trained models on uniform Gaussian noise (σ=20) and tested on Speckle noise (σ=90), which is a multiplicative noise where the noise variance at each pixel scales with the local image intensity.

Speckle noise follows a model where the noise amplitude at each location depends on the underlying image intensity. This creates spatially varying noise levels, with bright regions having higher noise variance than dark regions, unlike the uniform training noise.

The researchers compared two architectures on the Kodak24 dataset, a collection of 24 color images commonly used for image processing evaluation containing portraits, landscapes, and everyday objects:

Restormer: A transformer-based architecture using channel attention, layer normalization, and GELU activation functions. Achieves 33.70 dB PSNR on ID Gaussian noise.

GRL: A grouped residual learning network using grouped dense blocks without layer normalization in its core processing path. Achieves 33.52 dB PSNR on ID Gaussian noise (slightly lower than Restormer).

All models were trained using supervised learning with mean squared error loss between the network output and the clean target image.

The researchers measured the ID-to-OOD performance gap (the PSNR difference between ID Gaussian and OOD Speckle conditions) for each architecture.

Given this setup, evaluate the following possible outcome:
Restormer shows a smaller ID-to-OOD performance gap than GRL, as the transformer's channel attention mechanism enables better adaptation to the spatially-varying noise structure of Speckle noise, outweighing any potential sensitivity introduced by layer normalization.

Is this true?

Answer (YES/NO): NO